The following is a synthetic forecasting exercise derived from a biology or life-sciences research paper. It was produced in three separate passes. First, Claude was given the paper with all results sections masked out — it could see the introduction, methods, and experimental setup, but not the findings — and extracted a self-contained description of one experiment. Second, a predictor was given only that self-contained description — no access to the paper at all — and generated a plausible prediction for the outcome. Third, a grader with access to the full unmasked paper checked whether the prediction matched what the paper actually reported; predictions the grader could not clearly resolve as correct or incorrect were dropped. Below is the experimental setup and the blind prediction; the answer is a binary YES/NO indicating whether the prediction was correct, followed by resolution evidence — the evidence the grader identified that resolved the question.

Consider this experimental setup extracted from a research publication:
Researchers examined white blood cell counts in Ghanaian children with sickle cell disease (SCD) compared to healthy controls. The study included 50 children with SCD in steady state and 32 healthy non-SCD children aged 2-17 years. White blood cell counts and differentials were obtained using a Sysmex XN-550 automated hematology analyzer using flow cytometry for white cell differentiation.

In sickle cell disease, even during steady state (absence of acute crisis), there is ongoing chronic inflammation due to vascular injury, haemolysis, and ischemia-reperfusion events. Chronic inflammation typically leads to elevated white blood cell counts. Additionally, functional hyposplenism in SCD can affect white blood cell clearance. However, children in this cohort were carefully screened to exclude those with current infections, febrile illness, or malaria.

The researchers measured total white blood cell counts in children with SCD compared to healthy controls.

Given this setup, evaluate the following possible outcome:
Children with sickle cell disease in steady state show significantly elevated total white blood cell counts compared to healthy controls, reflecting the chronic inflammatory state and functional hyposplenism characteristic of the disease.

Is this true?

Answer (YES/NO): YES